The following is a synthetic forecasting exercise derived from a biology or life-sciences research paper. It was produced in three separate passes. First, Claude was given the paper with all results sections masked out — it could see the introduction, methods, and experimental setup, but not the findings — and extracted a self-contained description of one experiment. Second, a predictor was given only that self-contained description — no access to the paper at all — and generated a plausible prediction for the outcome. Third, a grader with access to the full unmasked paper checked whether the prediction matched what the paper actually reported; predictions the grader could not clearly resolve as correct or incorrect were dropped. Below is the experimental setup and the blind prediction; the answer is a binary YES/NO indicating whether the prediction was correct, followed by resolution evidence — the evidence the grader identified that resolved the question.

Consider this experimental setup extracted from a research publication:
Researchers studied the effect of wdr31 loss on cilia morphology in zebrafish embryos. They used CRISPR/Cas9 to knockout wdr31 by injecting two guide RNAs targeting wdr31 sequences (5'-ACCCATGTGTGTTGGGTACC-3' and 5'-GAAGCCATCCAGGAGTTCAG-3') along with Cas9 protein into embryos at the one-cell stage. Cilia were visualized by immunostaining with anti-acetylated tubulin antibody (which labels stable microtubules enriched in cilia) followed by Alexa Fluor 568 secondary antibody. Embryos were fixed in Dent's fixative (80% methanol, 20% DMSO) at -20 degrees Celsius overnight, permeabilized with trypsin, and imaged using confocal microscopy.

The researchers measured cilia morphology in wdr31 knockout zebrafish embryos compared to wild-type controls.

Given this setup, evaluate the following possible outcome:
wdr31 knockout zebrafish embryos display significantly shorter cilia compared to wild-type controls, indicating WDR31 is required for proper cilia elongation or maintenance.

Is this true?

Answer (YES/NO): NO